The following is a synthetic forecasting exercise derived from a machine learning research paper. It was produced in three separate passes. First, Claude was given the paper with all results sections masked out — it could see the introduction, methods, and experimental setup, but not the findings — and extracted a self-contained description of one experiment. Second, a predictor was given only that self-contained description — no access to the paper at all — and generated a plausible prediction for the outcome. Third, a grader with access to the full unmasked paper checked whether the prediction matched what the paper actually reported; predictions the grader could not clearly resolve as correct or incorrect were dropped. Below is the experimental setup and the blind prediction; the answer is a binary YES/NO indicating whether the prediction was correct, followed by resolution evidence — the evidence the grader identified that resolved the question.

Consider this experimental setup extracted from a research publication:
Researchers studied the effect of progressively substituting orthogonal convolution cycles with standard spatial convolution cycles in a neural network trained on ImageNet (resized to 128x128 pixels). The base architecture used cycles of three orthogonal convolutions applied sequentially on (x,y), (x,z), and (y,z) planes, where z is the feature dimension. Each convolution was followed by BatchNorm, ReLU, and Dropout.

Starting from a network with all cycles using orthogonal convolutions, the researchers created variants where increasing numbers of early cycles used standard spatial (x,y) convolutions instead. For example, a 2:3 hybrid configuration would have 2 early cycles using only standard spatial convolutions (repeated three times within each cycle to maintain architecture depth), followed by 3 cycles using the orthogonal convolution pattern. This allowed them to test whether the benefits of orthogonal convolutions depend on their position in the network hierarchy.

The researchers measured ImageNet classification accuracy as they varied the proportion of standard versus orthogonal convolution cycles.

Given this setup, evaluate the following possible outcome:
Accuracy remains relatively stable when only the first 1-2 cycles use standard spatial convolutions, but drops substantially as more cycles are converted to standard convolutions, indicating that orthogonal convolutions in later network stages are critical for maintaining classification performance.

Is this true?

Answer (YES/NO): NO